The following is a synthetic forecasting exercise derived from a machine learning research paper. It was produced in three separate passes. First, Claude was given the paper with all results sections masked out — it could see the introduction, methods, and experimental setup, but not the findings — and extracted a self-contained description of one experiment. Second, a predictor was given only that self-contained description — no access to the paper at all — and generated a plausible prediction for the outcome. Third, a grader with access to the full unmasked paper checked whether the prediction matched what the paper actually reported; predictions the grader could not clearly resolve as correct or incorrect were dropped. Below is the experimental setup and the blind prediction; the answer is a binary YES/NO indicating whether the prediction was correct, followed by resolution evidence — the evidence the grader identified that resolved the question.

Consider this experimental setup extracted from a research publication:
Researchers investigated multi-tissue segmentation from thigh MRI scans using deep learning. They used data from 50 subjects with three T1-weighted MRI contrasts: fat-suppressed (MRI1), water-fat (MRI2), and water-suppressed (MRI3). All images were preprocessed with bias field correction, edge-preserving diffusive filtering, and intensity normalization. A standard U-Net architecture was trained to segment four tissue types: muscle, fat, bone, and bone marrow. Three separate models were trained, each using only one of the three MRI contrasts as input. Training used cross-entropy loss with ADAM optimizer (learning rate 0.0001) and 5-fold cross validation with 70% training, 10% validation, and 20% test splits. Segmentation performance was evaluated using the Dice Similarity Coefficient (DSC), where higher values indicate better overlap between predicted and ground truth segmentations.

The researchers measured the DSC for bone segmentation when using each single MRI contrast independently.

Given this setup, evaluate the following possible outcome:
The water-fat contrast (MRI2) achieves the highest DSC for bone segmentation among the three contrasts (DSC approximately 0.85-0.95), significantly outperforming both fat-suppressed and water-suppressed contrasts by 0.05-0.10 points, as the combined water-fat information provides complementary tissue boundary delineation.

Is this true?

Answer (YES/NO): NO